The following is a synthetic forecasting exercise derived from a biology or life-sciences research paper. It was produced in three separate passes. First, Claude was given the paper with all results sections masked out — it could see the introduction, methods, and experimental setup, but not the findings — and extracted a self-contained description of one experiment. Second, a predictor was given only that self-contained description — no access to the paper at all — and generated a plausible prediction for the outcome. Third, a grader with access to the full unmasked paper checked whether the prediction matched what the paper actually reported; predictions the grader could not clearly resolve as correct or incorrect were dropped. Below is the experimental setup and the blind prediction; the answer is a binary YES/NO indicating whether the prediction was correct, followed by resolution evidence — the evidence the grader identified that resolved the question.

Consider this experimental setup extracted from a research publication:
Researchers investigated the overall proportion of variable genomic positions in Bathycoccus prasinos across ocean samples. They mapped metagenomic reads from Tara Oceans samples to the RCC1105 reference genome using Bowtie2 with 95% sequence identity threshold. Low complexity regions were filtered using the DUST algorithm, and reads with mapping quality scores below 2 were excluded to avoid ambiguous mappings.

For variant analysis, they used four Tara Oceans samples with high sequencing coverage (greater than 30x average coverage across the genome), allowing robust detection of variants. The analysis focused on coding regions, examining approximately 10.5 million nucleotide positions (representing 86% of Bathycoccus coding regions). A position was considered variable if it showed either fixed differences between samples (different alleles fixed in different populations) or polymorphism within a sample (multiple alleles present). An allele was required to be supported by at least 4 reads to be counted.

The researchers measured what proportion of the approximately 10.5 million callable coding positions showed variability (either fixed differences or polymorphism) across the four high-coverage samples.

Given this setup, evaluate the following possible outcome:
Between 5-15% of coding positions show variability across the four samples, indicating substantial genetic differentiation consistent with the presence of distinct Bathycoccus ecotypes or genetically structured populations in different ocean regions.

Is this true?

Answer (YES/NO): NO